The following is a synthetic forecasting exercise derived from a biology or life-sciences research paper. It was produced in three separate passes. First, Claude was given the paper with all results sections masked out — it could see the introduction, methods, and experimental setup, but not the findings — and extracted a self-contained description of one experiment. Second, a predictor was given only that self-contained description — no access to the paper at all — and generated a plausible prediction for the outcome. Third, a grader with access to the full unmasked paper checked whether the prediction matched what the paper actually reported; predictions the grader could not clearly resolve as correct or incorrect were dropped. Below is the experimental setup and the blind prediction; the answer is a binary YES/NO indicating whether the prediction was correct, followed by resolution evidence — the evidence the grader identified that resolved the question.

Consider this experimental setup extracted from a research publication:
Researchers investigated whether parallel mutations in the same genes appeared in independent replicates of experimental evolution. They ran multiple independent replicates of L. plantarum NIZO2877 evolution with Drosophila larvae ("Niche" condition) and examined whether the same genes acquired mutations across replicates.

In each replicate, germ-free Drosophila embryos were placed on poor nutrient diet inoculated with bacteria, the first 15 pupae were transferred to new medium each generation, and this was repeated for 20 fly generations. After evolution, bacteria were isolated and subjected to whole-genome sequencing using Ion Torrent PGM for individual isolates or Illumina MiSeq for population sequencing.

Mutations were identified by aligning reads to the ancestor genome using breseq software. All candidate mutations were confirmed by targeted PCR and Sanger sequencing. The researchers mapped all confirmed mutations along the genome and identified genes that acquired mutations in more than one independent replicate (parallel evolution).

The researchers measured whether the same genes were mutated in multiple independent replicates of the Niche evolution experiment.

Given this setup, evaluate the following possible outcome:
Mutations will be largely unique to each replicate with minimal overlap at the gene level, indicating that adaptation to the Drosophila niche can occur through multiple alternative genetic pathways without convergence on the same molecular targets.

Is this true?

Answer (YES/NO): NO